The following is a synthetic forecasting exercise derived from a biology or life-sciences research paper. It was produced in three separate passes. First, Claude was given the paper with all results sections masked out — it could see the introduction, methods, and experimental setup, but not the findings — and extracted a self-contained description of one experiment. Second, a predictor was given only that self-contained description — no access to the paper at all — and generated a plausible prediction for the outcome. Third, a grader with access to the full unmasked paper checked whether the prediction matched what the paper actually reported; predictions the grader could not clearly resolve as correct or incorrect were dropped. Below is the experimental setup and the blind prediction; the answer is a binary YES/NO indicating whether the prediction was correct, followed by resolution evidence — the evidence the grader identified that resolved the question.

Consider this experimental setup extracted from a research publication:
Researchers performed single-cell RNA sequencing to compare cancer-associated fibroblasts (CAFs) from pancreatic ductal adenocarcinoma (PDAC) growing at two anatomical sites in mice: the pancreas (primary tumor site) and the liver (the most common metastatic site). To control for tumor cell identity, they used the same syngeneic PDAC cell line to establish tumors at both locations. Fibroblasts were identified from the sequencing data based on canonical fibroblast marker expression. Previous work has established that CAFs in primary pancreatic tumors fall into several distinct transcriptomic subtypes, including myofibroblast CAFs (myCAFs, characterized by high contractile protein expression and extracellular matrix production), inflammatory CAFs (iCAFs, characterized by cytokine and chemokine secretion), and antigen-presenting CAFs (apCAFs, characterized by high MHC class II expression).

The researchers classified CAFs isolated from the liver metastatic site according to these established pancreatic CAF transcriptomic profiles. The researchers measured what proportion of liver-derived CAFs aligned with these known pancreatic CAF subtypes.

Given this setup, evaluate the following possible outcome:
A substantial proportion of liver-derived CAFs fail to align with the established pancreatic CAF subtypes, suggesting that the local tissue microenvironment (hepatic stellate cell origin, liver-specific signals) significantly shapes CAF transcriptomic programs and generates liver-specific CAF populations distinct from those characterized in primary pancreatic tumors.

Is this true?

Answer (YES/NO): YES